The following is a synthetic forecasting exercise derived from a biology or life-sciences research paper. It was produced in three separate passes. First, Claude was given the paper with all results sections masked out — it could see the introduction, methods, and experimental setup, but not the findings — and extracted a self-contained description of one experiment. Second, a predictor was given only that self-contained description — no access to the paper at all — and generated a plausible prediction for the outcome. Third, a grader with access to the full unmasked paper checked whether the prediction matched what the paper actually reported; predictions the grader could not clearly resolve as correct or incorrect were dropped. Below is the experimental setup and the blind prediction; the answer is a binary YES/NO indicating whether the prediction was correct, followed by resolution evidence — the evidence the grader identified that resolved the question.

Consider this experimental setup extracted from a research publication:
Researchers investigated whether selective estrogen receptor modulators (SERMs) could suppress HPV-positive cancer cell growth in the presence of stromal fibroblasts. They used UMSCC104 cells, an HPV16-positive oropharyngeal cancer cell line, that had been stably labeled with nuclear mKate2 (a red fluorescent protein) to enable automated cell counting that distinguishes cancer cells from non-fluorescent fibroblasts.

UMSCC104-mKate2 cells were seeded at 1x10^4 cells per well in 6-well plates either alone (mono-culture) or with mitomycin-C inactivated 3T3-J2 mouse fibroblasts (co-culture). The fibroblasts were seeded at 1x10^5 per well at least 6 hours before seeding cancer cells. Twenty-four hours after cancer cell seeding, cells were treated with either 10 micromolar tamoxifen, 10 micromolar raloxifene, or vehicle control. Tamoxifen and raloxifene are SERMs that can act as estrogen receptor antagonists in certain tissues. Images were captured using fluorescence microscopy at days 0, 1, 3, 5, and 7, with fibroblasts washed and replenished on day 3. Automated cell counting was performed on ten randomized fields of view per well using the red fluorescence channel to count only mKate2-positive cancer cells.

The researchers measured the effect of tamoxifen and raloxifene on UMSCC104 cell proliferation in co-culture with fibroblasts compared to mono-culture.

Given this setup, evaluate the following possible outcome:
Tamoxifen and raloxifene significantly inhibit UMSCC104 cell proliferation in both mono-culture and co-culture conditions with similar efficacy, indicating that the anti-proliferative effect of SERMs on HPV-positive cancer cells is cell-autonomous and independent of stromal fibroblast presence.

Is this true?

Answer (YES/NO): YES